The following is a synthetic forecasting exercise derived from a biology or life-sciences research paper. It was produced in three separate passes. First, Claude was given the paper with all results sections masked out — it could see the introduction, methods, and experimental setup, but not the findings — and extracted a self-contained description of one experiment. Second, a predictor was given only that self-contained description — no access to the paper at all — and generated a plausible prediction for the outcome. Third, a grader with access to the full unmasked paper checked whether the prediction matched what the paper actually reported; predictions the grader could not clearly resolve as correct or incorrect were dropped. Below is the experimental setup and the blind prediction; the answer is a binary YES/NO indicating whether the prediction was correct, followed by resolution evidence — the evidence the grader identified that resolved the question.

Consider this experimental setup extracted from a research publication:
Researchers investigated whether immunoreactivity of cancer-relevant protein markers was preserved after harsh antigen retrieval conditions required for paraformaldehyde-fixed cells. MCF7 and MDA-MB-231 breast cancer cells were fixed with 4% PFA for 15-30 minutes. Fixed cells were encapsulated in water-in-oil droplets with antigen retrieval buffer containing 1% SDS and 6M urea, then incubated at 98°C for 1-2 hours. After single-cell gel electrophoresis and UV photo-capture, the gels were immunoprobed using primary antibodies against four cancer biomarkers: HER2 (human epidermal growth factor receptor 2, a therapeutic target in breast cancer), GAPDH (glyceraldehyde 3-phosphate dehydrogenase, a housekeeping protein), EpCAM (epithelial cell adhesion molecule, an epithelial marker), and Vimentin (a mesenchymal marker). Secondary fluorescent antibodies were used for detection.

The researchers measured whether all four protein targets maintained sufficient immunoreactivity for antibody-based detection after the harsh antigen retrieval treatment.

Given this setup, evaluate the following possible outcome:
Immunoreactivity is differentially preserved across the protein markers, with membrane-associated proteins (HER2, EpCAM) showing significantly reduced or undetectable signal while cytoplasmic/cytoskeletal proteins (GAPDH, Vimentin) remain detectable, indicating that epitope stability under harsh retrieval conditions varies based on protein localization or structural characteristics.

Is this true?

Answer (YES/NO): NO